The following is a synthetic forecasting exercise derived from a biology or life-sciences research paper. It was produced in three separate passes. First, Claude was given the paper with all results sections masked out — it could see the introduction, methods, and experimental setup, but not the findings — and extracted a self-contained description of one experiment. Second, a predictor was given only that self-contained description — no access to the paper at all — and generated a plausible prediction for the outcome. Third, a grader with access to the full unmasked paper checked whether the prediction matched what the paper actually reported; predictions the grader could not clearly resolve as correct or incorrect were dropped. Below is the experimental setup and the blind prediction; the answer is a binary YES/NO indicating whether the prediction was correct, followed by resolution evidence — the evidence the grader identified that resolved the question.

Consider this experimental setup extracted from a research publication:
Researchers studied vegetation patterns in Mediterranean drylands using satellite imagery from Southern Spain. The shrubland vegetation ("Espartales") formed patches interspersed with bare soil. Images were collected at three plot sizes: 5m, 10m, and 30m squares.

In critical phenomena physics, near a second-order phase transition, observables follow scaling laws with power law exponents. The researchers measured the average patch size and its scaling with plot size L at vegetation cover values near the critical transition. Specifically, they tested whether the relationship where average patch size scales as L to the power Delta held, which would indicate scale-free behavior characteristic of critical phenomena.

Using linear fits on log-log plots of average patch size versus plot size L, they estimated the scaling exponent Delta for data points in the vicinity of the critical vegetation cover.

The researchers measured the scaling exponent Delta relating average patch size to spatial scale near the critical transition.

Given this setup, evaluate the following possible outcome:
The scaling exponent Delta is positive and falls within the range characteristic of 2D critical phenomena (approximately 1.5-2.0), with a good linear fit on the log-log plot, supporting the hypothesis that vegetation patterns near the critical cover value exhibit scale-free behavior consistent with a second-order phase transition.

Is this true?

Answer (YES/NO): NO